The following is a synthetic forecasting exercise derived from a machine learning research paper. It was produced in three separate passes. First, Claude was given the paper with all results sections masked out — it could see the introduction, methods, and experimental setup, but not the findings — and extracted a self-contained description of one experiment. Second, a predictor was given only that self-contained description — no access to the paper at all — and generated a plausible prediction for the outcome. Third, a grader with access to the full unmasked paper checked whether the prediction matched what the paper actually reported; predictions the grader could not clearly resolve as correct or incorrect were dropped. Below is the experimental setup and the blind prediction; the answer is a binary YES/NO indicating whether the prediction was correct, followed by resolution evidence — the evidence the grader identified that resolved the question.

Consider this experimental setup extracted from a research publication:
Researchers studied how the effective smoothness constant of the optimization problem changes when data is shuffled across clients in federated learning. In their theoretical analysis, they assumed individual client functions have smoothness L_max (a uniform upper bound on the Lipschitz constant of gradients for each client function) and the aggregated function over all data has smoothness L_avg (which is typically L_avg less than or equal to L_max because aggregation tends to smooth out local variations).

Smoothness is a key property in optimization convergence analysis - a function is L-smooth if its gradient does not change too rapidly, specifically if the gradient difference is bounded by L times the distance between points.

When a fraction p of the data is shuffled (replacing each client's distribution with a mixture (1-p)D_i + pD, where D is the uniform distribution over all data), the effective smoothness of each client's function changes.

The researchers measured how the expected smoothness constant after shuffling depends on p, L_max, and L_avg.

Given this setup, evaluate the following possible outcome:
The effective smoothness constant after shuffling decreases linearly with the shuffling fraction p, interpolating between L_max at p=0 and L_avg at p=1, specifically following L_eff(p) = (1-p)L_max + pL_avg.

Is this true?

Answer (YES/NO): YES